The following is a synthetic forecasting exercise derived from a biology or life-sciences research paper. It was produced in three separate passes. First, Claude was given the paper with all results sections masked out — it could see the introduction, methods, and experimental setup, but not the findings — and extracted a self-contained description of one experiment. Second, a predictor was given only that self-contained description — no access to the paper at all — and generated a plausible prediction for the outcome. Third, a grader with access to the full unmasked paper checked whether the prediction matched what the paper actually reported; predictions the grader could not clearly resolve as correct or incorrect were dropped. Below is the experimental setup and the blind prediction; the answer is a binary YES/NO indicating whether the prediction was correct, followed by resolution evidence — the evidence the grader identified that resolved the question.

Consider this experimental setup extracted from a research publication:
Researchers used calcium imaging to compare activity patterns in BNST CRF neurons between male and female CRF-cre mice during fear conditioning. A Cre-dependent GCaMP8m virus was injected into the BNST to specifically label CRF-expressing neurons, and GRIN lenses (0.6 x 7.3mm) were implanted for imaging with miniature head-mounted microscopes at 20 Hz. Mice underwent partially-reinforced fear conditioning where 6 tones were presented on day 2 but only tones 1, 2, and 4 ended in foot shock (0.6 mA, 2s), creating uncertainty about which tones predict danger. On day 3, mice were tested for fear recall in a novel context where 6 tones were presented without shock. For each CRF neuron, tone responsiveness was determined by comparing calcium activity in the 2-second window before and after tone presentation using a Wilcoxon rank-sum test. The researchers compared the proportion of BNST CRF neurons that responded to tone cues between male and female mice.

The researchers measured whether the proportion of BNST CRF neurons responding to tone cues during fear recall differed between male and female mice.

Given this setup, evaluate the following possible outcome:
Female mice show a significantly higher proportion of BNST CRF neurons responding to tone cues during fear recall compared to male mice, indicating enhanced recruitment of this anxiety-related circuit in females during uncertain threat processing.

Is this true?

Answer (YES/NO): NO